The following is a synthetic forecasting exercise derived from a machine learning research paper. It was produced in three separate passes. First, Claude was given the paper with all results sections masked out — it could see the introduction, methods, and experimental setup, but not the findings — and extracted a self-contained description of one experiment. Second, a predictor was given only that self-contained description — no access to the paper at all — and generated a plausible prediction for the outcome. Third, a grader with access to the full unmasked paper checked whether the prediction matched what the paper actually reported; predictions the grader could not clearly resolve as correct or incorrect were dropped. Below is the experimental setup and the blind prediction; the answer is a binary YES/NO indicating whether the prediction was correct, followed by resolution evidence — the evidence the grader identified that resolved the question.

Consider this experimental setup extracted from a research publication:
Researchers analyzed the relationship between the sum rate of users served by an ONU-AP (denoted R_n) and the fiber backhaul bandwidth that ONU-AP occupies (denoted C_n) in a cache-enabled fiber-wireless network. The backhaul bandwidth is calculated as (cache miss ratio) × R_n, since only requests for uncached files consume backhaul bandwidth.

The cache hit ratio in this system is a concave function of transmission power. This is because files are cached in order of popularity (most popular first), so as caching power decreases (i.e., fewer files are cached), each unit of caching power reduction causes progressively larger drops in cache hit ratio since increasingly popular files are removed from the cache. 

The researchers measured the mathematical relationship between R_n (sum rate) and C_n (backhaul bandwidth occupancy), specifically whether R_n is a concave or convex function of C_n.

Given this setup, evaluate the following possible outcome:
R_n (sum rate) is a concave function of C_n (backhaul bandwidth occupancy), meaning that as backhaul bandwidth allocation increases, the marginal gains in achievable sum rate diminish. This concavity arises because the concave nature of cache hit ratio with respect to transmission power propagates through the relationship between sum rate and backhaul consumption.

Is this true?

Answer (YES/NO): YES